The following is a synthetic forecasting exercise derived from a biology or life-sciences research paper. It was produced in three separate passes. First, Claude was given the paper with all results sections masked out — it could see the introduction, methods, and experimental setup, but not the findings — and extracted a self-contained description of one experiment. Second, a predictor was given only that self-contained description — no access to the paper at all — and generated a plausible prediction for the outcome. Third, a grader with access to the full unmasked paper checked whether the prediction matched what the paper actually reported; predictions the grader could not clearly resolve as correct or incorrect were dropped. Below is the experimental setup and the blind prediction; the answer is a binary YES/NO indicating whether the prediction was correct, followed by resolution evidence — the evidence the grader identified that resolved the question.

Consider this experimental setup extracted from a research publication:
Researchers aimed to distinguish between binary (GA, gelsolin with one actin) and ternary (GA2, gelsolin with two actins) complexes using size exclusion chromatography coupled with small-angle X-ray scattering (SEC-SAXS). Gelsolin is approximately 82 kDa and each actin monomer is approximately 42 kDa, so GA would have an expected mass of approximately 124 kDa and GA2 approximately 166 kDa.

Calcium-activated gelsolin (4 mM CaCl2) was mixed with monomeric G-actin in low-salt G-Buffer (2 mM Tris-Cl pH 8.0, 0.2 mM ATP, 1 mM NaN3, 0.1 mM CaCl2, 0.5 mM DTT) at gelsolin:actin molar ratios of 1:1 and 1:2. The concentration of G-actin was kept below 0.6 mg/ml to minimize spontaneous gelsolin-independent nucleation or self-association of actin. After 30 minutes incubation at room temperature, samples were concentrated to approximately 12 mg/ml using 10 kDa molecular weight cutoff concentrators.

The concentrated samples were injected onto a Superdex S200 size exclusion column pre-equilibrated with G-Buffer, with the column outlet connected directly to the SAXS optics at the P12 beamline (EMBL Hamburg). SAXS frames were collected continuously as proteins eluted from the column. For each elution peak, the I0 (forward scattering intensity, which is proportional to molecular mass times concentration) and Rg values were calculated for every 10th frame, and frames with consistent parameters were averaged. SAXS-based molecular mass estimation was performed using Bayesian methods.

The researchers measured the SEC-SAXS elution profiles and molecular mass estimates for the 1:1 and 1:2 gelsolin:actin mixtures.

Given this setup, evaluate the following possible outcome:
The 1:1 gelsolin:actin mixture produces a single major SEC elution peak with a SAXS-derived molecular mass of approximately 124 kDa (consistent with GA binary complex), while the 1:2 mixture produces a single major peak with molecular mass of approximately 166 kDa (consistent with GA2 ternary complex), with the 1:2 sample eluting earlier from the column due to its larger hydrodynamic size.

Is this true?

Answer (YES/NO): NO